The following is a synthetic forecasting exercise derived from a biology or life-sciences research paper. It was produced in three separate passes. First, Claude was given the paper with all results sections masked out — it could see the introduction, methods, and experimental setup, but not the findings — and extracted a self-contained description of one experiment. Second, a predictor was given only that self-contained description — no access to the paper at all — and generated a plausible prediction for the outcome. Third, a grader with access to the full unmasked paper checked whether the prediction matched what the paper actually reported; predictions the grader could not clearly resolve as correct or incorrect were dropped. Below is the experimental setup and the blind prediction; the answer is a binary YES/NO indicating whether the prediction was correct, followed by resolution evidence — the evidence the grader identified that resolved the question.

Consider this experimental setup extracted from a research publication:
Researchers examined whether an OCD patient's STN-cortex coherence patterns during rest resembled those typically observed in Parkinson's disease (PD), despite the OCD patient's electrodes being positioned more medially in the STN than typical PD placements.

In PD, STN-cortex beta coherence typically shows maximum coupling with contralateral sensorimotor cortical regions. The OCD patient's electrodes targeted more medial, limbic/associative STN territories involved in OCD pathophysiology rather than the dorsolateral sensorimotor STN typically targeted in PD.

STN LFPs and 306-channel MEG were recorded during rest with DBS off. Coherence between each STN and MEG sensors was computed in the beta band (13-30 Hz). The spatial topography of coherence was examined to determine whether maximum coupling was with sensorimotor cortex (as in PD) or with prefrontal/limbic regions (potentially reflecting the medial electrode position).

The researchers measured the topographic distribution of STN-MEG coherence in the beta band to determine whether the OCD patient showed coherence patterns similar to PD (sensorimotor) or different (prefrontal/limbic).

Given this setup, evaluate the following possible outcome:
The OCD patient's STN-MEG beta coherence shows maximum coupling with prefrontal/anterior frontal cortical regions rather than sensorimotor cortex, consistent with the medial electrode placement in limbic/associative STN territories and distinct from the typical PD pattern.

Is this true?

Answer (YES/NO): NO